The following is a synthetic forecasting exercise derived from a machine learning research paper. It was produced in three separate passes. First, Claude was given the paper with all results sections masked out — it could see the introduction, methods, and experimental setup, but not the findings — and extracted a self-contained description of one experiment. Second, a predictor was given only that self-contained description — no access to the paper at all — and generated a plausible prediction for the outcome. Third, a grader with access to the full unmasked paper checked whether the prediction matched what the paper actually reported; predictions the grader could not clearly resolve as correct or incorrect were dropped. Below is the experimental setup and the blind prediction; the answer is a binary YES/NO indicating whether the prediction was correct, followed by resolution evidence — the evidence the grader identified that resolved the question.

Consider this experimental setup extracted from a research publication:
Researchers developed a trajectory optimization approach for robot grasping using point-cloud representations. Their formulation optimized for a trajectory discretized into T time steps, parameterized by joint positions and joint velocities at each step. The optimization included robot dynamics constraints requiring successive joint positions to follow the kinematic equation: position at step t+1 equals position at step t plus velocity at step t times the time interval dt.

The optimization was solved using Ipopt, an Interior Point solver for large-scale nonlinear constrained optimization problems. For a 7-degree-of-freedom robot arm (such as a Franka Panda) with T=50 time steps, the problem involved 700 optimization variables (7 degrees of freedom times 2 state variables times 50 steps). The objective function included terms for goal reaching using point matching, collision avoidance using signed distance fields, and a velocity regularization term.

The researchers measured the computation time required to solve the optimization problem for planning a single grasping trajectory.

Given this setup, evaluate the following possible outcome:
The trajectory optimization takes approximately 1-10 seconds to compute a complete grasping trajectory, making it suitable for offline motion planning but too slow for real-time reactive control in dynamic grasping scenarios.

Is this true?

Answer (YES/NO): NO